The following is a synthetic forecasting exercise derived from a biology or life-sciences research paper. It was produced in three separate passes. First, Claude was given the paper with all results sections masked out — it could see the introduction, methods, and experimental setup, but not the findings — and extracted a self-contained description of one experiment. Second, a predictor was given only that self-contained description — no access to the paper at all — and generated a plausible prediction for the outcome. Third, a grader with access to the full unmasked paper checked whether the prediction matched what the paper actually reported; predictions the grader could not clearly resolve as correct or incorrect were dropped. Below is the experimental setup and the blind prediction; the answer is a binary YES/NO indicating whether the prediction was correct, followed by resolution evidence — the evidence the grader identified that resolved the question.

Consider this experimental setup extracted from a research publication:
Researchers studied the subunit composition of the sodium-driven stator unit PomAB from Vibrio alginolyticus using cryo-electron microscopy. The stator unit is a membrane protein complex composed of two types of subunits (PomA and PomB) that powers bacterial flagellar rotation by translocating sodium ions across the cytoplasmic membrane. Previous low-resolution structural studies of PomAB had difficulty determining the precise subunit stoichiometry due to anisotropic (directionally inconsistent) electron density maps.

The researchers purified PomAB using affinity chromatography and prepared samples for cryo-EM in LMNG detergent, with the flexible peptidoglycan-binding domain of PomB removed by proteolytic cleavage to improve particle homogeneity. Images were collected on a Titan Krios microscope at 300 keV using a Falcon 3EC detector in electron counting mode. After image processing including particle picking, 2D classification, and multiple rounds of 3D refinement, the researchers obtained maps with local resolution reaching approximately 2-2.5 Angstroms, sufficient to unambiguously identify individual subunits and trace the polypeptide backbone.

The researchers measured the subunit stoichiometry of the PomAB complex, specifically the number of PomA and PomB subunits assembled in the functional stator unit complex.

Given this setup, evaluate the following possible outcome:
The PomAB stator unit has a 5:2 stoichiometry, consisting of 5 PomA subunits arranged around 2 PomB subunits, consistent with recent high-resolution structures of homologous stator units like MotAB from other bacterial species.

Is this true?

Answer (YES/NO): YES